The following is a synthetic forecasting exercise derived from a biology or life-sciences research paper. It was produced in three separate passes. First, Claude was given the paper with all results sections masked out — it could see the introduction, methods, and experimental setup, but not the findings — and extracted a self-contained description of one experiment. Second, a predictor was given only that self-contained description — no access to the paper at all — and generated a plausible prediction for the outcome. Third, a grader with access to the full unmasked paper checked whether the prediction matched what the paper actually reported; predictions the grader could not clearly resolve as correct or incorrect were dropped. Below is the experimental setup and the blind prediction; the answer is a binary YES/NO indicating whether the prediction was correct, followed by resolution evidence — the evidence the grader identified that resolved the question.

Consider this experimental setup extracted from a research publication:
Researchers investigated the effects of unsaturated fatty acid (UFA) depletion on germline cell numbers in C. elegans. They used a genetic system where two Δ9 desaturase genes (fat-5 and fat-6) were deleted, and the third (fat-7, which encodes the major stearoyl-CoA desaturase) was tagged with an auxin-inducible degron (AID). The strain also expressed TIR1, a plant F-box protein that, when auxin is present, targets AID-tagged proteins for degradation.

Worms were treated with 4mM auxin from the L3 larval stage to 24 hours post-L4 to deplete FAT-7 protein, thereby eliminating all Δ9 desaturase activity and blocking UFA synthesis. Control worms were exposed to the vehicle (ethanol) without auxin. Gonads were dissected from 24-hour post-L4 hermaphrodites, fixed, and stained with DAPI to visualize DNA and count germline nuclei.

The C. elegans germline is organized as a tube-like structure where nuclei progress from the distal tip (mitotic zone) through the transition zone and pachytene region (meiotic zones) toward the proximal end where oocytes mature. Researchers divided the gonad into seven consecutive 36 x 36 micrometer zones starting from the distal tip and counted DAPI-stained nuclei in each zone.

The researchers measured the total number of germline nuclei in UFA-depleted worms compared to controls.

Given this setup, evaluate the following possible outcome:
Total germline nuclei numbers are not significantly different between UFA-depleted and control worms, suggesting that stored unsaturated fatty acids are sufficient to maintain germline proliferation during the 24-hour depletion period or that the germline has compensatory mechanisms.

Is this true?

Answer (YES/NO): NO